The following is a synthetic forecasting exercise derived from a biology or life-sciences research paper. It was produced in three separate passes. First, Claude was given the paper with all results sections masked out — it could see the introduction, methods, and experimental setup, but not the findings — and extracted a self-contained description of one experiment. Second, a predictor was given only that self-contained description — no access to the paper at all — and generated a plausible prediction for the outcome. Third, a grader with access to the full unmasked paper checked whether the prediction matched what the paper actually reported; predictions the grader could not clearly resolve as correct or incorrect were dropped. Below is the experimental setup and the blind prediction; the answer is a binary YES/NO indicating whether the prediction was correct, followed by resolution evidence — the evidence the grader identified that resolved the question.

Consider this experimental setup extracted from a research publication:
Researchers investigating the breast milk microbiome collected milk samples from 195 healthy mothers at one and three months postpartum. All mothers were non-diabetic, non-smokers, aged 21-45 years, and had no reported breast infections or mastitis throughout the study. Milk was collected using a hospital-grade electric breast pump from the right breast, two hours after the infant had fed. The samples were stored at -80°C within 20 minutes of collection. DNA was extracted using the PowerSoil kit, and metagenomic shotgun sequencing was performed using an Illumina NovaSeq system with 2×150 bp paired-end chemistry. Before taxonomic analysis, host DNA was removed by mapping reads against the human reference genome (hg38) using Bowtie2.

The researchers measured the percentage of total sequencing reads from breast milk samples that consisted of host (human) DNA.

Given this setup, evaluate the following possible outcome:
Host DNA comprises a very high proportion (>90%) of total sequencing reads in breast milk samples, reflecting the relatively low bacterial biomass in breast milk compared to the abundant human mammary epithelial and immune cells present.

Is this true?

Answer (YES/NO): NO